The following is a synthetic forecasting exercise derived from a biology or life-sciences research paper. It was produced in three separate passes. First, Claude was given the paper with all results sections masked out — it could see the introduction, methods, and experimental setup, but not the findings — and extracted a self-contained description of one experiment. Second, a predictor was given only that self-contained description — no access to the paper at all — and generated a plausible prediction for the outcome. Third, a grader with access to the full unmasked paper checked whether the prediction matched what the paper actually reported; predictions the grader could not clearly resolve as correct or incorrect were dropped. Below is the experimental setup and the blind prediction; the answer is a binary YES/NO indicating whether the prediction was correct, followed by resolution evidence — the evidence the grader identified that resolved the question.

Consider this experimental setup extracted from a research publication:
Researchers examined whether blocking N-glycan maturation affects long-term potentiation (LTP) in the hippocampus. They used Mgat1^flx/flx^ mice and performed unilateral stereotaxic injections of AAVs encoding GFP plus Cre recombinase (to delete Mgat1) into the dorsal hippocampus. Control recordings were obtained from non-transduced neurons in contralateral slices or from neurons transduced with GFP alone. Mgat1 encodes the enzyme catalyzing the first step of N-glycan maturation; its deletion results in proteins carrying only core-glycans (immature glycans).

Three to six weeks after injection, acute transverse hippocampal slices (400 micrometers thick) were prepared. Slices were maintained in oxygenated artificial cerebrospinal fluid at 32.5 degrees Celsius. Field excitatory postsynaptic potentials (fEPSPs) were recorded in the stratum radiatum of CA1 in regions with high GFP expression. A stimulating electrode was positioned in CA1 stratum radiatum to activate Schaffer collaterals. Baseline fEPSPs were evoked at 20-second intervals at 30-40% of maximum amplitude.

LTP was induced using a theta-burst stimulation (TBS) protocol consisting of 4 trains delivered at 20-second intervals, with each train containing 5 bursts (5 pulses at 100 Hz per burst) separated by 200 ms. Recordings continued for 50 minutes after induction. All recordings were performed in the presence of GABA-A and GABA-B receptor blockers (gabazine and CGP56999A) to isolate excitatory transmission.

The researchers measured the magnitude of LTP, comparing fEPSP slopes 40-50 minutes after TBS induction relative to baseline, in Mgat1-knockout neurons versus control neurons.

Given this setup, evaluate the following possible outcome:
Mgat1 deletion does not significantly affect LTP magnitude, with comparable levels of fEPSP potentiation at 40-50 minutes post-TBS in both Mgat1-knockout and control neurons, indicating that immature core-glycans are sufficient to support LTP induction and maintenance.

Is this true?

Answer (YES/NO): NO